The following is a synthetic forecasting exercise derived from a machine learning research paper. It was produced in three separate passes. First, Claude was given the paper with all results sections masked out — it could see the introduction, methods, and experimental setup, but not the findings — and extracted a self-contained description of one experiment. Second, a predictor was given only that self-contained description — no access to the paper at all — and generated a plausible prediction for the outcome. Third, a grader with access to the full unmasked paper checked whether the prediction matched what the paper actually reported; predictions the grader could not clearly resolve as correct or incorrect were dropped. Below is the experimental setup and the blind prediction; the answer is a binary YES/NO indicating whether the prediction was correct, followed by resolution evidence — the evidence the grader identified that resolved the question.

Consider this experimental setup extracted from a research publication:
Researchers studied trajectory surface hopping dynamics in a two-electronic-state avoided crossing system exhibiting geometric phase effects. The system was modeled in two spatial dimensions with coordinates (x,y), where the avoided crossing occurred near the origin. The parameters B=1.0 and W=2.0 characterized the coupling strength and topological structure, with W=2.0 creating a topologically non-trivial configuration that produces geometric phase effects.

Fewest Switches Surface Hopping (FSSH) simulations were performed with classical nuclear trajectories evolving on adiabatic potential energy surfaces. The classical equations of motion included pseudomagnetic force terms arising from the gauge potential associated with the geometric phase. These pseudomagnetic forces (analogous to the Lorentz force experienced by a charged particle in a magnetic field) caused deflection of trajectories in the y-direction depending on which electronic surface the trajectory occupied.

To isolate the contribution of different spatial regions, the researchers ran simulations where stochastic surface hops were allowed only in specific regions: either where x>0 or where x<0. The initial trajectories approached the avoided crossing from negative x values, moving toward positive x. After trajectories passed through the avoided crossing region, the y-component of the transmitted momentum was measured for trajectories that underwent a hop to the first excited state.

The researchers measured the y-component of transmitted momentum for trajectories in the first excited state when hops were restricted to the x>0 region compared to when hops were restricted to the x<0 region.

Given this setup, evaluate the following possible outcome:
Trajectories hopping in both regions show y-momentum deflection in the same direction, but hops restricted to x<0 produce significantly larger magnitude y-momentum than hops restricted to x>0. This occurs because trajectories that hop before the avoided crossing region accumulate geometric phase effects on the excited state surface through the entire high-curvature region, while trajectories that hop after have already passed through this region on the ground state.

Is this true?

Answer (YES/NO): NO